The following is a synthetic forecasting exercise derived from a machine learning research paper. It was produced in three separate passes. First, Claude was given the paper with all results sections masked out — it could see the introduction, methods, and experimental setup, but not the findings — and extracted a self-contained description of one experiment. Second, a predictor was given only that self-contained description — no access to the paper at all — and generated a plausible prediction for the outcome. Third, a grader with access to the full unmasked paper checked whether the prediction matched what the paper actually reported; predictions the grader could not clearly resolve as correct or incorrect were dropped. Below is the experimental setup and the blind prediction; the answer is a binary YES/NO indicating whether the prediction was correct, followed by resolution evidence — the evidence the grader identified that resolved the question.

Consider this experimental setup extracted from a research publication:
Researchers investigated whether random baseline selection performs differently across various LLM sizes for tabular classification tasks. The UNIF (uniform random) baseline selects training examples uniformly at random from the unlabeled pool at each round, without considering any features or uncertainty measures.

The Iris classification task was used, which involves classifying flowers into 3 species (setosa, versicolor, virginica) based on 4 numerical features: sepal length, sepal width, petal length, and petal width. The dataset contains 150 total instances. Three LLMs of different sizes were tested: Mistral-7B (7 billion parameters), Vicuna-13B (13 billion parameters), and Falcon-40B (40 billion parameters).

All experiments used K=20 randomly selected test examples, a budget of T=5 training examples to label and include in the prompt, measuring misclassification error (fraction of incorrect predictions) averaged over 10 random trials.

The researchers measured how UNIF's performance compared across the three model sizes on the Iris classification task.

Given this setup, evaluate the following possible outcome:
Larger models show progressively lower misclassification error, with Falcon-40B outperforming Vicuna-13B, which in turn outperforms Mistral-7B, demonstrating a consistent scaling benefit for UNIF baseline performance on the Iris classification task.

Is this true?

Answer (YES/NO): NO